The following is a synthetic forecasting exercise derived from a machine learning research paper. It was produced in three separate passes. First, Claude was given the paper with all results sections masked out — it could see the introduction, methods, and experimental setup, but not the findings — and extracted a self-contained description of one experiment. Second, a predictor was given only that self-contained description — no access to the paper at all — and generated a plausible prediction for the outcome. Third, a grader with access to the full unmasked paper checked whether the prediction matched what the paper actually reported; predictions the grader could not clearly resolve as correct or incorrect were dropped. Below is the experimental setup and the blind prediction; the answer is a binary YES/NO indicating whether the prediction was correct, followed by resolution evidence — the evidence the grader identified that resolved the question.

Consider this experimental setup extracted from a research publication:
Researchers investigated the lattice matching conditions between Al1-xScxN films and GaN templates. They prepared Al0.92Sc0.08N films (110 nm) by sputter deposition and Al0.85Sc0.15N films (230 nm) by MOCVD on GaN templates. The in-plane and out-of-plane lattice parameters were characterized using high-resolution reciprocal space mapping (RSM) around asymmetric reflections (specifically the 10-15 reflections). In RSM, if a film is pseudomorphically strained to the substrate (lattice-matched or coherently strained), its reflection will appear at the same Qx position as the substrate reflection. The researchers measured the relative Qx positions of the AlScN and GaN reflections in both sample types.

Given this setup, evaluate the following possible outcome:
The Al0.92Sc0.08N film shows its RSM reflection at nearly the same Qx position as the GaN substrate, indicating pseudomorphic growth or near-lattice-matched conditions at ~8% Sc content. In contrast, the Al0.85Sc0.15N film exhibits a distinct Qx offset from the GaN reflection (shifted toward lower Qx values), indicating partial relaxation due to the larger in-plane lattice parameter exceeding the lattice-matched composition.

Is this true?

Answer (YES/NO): NO